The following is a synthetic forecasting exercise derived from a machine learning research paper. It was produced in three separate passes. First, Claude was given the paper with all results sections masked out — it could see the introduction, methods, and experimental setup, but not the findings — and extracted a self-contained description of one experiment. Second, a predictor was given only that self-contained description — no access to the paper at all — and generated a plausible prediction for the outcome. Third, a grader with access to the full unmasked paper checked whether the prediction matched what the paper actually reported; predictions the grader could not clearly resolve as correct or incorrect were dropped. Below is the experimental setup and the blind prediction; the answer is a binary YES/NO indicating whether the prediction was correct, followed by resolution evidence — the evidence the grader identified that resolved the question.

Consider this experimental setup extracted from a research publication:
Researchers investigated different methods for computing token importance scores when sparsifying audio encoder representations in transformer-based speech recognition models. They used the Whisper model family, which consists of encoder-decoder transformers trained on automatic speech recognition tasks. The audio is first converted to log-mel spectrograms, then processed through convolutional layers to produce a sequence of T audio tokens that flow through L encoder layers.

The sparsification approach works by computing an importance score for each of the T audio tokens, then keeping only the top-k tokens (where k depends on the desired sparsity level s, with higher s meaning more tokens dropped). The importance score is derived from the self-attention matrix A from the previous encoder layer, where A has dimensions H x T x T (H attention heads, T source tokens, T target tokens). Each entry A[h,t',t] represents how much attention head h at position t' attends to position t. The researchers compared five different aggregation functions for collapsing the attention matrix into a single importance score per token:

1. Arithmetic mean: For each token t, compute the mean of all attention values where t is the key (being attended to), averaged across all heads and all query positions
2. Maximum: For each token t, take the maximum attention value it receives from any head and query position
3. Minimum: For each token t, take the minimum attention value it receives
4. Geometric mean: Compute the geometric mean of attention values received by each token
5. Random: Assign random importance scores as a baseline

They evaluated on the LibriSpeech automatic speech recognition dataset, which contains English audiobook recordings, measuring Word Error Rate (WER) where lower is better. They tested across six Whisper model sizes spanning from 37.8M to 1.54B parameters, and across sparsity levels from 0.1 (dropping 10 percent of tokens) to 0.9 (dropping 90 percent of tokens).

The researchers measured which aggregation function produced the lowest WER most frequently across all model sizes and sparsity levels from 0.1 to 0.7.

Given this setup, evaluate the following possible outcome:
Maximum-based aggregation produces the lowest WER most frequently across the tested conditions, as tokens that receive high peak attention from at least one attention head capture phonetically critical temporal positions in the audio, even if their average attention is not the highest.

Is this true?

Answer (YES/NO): NO